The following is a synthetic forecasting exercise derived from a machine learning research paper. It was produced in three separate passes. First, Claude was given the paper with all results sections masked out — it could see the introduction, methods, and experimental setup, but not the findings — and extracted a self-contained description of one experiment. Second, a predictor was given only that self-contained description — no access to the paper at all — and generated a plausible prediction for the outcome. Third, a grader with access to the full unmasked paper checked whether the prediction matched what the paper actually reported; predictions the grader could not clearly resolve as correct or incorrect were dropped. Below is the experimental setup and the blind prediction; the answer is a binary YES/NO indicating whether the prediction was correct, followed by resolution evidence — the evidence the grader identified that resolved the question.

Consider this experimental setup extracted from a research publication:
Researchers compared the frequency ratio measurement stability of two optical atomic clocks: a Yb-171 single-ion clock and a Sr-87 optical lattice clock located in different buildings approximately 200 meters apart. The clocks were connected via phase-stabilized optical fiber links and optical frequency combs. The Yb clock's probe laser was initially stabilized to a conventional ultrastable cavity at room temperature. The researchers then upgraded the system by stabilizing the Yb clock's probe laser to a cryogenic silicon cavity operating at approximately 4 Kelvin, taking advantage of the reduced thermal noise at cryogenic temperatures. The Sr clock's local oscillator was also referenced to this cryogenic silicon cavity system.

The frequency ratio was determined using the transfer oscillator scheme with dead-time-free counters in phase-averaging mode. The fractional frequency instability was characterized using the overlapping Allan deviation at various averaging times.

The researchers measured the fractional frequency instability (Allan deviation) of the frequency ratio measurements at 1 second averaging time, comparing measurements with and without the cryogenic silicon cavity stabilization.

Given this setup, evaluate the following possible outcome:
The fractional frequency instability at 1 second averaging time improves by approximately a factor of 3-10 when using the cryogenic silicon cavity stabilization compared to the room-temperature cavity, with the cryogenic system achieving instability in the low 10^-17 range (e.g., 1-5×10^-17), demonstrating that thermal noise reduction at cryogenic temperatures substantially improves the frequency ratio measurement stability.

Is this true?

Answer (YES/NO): NO